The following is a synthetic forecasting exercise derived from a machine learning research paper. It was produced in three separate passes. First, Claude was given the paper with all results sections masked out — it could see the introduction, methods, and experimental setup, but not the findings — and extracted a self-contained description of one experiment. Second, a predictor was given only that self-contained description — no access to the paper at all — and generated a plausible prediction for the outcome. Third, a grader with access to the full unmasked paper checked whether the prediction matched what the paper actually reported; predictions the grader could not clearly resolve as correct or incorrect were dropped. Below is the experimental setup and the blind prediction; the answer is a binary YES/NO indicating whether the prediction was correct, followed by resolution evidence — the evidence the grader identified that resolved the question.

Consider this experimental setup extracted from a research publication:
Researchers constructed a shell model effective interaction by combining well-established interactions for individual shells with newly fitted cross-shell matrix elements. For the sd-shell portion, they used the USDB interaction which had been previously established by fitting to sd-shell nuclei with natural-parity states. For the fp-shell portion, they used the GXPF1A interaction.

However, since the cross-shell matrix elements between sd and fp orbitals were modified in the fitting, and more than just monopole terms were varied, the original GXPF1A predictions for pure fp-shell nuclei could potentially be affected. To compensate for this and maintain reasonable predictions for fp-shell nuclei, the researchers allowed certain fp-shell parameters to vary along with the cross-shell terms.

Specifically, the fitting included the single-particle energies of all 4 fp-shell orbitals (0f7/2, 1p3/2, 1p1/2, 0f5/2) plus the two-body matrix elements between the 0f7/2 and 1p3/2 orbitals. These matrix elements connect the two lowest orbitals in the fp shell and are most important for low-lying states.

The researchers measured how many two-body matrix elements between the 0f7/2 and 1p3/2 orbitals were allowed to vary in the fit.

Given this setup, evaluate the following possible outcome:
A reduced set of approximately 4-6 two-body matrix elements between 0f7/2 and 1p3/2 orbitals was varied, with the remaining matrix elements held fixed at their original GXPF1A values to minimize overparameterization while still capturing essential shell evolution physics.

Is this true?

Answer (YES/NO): NO